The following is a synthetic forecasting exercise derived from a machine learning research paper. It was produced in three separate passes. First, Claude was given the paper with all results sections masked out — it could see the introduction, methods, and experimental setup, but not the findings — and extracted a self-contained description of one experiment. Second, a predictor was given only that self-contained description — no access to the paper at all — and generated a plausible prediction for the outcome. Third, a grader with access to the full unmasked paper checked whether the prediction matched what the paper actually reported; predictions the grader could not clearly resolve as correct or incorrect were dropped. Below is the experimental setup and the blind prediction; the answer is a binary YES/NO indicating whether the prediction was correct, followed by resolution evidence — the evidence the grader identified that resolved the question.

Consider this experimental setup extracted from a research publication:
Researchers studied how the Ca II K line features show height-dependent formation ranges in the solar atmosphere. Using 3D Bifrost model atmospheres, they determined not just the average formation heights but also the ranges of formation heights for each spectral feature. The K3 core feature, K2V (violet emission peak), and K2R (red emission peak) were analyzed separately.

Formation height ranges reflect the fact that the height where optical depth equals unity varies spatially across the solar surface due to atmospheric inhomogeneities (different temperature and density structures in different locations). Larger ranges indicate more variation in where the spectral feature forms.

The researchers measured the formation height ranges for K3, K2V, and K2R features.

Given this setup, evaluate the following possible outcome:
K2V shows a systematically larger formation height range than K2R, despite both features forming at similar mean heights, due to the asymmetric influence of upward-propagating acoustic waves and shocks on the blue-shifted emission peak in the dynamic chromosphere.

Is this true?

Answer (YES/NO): NO